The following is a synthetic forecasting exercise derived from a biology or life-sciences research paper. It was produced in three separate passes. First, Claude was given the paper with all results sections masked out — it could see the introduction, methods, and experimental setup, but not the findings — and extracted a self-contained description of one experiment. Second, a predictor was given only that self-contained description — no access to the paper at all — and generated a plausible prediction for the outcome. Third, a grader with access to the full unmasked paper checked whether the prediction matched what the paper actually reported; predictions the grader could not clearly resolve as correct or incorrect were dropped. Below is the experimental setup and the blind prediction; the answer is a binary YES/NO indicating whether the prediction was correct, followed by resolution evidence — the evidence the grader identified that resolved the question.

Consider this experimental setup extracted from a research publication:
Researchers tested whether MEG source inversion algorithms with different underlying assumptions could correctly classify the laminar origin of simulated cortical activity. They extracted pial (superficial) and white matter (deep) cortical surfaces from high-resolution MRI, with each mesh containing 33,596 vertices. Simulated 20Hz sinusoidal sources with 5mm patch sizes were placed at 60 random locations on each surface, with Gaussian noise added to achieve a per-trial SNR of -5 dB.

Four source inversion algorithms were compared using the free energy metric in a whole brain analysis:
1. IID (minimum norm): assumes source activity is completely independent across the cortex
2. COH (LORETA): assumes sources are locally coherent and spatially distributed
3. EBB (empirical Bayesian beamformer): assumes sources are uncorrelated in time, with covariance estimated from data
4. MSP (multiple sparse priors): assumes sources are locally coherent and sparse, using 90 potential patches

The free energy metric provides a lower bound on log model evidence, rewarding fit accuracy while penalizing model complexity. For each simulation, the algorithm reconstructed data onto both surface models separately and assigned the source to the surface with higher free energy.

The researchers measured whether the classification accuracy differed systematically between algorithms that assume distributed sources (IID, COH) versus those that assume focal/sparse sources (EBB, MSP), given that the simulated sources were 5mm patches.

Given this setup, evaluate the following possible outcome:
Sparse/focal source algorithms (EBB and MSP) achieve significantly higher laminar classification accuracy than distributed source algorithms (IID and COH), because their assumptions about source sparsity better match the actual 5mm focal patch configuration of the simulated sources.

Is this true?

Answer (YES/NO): YES